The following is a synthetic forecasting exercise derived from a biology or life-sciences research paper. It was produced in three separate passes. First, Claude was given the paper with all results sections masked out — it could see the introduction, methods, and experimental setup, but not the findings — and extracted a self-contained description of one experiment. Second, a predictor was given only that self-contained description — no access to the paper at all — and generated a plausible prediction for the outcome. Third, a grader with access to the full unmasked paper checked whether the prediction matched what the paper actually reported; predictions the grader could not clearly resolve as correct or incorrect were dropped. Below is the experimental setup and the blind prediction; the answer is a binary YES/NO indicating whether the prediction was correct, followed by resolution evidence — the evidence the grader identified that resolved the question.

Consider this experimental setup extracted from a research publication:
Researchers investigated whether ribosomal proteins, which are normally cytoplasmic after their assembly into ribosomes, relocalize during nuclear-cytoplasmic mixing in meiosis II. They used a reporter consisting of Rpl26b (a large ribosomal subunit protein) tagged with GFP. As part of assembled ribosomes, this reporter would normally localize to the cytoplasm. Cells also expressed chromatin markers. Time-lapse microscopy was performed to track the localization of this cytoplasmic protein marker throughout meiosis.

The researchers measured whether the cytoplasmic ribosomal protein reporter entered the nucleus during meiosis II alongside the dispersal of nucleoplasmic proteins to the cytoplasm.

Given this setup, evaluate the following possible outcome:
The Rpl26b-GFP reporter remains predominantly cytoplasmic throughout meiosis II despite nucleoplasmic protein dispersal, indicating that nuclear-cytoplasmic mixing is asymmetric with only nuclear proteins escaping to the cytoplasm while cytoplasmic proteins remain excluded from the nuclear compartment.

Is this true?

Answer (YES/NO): NO